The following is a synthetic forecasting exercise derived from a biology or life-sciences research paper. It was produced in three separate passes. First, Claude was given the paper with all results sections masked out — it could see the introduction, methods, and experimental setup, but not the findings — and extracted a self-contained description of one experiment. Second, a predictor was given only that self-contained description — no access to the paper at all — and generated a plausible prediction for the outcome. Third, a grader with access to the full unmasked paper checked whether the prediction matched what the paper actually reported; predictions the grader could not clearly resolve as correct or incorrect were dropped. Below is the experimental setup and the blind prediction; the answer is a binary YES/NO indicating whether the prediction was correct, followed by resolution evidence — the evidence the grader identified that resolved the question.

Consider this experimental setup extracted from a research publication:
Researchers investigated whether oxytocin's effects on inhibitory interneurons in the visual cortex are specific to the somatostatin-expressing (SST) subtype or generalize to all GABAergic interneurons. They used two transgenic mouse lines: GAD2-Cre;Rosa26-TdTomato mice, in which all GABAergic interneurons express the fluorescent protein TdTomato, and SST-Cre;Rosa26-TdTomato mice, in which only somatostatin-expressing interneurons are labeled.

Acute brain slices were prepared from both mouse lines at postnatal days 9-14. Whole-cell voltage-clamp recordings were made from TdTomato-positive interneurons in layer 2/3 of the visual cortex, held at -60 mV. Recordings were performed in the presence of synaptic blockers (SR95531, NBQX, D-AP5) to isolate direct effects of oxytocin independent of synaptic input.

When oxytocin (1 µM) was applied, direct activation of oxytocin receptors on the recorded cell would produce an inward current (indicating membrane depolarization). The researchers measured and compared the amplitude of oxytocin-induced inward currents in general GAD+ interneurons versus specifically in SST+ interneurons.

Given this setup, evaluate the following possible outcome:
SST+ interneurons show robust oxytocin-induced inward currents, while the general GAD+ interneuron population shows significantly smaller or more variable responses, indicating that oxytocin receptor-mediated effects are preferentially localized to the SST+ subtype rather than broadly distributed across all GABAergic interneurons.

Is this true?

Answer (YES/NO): YES